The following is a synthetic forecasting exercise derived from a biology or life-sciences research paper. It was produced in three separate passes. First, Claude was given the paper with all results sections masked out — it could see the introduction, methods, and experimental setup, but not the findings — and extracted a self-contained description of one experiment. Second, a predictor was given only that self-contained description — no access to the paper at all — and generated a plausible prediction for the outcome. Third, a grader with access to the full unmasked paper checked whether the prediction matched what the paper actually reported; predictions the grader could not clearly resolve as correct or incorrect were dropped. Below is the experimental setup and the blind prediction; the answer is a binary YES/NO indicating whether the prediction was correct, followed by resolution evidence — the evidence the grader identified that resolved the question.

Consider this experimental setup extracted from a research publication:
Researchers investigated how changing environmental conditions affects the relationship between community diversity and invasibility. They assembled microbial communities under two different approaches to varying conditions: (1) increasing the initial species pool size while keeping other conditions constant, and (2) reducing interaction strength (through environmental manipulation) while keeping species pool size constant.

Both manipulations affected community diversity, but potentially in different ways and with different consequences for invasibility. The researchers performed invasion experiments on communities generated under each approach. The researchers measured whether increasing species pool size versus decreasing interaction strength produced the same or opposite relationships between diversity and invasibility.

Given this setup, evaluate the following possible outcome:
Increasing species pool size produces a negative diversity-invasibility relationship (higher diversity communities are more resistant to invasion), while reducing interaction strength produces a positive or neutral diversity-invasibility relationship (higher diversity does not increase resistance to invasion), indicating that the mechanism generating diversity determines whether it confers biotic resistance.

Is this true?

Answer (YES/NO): YES